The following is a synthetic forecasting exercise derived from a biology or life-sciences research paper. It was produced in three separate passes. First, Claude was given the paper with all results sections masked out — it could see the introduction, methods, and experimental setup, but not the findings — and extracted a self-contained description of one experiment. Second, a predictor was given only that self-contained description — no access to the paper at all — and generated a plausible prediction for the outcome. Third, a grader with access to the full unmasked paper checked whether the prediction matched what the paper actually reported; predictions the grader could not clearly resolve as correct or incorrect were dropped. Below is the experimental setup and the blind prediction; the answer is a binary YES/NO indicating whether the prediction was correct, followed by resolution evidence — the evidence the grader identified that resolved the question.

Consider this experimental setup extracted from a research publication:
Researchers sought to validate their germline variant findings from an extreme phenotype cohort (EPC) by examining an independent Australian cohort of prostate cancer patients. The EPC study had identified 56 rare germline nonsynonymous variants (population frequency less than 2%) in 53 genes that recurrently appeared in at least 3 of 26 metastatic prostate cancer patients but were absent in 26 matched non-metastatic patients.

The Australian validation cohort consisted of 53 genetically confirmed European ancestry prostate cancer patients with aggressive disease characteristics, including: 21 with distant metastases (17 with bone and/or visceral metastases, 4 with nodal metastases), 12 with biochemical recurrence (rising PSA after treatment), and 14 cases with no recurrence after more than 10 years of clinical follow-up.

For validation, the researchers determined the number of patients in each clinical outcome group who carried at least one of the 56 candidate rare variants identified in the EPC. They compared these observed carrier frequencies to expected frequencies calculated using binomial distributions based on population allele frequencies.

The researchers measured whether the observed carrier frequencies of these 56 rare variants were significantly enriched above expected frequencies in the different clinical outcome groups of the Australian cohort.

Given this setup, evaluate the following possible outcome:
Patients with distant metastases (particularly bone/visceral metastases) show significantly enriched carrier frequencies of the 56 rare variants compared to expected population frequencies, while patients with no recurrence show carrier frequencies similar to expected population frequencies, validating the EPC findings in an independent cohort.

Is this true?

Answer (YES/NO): YES